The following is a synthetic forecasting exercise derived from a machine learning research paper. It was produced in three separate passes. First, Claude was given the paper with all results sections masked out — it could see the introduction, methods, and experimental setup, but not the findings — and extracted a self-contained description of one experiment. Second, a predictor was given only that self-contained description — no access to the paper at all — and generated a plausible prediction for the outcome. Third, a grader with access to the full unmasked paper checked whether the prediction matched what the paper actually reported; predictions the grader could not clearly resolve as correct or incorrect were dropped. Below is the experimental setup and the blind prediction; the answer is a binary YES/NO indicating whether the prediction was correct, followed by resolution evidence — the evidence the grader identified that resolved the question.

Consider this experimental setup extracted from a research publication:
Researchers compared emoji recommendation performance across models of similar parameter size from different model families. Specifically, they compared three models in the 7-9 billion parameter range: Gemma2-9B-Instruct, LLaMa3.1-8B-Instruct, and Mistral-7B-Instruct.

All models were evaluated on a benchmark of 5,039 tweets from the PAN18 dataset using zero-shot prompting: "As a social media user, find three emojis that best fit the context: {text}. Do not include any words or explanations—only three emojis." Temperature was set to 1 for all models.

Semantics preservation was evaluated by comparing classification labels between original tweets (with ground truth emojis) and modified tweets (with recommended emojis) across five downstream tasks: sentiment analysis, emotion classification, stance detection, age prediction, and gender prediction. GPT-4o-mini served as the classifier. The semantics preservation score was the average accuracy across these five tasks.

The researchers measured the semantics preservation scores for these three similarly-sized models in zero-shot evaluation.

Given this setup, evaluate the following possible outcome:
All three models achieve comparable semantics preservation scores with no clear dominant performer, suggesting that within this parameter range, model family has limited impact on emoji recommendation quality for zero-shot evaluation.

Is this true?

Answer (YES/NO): NO